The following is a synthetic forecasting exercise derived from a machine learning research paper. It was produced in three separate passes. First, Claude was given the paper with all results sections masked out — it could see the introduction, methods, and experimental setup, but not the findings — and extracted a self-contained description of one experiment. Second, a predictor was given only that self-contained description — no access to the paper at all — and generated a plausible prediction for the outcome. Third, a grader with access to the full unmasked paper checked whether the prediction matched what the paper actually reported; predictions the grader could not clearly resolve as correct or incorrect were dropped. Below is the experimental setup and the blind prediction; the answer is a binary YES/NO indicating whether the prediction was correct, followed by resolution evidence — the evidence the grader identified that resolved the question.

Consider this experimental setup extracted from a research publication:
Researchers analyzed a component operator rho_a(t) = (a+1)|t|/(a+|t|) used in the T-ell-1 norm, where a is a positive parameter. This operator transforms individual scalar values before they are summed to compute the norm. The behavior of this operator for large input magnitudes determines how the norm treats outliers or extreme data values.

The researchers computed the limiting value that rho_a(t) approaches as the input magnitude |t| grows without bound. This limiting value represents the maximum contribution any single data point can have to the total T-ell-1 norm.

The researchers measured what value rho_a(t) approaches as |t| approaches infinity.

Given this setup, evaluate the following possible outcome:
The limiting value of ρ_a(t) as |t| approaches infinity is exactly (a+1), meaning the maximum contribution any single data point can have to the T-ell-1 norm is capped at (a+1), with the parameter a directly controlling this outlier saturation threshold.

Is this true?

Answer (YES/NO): YES